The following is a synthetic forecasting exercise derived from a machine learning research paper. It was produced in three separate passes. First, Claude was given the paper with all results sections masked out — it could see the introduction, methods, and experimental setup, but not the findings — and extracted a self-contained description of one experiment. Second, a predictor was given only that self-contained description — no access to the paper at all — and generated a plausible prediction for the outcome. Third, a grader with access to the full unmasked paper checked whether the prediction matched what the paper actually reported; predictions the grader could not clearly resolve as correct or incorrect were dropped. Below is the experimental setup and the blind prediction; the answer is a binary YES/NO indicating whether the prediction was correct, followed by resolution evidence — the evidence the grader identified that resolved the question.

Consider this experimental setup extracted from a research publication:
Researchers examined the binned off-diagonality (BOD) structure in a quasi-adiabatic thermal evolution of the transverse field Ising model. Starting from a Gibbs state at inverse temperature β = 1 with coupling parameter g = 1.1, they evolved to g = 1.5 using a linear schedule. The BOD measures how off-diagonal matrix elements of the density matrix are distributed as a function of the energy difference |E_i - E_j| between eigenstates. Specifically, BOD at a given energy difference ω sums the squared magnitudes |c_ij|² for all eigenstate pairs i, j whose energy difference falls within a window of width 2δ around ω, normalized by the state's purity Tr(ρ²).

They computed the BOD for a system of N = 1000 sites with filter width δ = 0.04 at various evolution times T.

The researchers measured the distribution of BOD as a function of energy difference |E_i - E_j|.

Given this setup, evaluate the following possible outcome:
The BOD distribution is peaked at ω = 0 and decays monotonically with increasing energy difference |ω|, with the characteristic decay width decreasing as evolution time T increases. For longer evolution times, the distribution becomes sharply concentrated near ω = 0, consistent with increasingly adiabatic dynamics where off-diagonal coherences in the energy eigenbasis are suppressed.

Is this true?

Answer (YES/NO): NO